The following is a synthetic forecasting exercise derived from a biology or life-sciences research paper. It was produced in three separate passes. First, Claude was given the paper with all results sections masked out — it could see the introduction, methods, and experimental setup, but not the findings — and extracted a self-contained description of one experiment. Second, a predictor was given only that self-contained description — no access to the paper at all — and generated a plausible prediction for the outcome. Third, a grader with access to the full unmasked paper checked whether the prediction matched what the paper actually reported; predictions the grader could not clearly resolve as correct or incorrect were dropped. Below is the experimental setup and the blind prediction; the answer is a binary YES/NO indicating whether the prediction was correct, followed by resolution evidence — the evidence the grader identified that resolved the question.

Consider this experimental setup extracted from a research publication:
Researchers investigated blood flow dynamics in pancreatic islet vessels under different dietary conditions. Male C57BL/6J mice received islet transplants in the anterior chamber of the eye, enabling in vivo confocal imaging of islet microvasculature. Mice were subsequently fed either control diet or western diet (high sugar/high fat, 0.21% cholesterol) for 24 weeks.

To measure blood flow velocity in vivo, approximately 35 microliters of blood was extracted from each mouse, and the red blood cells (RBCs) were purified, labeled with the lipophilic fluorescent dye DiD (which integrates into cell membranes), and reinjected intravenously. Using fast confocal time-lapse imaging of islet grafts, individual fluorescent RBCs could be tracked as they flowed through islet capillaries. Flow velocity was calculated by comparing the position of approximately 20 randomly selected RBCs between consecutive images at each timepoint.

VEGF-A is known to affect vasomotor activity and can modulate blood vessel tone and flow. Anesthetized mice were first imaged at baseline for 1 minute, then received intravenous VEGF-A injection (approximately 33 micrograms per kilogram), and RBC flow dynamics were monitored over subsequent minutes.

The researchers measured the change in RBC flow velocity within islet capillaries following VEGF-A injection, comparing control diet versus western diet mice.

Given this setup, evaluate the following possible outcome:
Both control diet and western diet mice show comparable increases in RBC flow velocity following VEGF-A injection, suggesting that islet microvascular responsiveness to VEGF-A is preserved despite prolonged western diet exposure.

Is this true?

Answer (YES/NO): NO